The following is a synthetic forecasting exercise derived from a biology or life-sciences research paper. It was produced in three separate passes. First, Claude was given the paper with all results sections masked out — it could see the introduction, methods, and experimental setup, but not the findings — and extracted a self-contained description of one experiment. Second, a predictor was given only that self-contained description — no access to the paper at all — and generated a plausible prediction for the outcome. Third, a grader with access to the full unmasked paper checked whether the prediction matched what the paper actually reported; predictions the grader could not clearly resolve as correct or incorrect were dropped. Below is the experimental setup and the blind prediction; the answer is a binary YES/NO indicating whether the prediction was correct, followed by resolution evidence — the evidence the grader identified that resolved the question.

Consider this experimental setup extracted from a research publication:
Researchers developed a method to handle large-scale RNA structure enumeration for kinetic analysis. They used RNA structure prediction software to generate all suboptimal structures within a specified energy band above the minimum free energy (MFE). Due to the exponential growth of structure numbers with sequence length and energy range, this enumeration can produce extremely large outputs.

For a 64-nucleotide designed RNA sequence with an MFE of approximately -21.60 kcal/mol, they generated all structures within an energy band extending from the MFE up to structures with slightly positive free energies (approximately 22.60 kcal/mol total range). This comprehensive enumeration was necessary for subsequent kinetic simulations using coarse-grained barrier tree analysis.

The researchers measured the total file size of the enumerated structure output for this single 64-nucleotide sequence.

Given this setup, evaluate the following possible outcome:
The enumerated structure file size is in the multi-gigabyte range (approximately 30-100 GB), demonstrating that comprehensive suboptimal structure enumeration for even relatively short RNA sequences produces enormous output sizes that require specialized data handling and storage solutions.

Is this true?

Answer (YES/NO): NO